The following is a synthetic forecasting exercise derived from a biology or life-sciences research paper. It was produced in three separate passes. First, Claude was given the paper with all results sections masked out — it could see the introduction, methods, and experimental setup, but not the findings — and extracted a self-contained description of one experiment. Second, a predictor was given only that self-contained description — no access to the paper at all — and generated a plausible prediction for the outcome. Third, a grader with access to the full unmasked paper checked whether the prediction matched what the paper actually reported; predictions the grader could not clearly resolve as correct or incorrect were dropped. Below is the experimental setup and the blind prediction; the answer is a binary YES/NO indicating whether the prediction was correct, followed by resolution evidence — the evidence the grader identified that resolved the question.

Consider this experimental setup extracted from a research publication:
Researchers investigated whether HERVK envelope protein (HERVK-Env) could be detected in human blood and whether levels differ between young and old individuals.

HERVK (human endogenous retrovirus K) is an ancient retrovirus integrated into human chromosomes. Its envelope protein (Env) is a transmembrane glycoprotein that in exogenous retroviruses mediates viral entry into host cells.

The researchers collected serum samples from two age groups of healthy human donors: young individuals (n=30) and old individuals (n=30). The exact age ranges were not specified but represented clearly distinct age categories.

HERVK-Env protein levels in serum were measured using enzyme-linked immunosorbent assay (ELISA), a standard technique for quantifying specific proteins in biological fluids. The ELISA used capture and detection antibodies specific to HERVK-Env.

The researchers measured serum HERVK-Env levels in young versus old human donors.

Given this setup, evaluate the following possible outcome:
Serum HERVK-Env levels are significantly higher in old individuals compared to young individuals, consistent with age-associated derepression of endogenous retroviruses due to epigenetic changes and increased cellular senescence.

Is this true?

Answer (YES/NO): YES